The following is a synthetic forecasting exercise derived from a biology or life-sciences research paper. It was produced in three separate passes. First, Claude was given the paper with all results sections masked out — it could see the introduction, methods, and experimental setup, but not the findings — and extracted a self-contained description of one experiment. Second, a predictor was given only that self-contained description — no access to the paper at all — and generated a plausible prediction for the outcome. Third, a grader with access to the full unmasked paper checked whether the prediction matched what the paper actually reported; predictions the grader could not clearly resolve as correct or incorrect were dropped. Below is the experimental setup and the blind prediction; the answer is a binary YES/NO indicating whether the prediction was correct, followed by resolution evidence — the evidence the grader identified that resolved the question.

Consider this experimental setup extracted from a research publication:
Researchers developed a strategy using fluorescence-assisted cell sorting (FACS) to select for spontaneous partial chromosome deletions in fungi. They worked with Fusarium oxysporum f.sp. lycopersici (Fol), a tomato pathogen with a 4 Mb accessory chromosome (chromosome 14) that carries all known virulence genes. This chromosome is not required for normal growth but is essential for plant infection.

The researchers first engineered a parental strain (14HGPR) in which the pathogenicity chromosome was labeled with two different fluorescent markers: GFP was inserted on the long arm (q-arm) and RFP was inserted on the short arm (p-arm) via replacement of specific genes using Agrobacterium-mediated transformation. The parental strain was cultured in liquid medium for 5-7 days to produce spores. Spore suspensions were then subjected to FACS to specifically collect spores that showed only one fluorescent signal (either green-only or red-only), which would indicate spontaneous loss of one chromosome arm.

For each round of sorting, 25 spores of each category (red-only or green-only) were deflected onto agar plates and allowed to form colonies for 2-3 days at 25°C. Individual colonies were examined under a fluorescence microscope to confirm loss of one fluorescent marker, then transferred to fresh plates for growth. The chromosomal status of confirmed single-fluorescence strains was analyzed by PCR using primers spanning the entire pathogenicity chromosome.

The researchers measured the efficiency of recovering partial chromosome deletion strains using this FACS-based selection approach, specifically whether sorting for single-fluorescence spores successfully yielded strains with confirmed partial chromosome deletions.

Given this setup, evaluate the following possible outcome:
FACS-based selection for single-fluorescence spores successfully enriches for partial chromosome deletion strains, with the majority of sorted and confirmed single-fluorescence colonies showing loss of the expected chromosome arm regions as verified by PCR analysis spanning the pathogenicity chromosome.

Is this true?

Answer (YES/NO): NO